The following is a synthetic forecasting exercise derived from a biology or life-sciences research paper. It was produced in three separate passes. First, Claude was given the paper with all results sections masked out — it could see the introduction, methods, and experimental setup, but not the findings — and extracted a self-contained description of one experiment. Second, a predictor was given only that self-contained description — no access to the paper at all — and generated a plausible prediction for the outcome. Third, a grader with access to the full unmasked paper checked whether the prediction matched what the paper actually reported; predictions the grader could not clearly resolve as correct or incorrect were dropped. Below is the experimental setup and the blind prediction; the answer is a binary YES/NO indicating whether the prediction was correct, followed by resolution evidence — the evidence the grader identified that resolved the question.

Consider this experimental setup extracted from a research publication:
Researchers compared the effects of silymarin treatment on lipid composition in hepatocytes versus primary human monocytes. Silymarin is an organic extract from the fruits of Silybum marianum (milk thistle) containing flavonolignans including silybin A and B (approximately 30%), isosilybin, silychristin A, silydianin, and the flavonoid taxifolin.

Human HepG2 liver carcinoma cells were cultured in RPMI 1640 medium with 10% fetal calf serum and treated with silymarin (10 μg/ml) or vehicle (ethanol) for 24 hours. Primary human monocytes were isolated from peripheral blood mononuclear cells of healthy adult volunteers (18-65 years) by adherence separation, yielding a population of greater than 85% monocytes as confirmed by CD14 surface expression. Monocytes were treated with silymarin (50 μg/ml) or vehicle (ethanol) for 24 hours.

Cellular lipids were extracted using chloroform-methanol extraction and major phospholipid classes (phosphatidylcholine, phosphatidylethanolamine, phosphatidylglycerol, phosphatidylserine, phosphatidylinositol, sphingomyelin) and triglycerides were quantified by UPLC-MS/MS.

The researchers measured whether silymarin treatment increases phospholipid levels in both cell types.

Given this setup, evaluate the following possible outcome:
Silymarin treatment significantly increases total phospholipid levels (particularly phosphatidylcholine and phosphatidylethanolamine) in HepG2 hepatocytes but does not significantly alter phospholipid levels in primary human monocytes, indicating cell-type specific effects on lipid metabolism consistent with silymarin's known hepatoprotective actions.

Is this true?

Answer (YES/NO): NO